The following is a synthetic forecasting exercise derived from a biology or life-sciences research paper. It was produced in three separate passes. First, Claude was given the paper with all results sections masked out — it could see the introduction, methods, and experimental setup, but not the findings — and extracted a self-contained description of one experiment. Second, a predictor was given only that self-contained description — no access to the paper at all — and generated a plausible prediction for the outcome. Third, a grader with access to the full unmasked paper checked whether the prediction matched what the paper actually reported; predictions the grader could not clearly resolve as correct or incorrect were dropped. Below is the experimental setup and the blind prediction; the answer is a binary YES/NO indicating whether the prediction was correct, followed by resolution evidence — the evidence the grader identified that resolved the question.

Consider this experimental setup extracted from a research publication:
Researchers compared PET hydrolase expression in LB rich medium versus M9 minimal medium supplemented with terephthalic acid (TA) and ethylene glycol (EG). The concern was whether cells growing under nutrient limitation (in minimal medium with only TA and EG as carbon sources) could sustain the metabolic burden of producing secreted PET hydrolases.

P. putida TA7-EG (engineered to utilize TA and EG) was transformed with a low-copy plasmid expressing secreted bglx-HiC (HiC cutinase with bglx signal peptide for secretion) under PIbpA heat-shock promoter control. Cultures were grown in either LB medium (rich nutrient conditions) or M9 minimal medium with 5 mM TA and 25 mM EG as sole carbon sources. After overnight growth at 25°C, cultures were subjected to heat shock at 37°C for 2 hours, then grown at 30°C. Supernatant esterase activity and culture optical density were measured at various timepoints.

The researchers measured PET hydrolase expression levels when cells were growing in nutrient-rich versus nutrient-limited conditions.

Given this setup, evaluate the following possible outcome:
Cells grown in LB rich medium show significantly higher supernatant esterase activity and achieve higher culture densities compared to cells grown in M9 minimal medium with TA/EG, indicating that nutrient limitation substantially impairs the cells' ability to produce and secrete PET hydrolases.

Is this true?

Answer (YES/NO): YES